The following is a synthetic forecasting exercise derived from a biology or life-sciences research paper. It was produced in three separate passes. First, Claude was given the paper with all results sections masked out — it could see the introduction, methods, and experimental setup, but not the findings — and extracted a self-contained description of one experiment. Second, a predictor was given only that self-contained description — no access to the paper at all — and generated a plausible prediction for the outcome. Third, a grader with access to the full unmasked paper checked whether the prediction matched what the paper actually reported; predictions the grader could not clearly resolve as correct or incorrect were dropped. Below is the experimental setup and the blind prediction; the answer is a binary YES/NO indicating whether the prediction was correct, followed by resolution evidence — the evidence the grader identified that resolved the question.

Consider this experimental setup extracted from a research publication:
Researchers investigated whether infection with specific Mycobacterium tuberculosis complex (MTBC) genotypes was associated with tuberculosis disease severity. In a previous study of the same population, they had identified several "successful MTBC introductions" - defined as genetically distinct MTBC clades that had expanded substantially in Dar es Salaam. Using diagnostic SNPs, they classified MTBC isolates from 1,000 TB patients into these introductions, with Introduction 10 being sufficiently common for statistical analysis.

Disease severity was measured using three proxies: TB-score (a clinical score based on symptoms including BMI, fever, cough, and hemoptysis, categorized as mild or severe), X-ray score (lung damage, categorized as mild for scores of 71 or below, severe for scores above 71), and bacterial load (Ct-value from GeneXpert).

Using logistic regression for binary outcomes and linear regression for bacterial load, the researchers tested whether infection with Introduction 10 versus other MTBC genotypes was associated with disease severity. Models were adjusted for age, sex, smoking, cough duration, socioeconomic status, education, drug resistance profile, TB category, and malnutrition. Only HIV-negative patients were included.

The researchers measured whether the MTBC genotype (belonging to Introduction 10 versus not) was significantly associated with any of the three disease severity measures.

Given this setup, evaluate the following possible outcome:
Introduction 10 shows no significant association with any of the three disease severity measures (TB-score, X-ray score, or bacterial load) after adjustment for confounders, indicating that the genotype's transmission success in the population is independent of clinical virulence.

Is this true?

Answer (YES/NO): YES